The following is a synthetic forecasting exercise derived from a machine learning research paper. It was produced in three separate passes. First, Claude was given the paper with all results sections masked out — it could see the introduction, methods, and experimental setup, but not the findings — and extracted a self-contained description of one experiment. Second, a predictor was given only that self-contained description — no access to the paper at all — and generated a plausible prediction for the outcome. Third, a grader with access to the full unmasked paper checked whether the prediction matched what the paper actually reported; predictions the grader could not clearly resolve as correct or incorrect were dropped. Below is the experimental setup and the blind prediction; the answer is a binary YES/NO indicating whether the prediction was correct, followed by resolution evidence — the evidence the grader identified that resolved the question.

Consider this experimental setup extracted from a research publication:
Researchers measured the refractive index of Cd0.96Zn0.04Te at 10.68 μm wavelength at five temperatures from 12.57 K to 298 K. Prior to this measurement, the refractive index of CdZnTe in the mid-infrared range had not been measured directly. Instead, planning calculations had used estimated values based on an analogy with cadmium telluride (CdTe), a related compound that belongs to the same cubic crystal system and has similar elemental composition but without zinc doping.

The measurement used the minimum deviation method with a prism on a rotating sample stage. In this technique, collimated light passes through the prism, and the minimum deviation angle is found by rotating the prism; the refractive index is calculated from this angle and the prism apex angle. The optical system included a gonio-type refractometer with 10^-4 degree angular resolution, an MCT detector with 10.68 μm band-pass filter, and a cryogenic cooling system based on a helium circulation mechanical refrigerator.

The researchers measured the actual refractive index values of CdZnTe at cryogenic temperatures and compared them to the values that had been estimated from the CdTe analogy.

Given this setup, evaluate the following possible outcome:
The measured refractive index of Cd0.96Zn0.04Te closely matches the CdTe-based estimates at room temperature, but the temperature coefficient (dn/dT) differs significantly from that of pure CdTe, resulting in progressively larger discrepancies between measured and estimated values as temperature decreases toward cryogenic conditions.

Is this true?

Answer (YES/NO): NO